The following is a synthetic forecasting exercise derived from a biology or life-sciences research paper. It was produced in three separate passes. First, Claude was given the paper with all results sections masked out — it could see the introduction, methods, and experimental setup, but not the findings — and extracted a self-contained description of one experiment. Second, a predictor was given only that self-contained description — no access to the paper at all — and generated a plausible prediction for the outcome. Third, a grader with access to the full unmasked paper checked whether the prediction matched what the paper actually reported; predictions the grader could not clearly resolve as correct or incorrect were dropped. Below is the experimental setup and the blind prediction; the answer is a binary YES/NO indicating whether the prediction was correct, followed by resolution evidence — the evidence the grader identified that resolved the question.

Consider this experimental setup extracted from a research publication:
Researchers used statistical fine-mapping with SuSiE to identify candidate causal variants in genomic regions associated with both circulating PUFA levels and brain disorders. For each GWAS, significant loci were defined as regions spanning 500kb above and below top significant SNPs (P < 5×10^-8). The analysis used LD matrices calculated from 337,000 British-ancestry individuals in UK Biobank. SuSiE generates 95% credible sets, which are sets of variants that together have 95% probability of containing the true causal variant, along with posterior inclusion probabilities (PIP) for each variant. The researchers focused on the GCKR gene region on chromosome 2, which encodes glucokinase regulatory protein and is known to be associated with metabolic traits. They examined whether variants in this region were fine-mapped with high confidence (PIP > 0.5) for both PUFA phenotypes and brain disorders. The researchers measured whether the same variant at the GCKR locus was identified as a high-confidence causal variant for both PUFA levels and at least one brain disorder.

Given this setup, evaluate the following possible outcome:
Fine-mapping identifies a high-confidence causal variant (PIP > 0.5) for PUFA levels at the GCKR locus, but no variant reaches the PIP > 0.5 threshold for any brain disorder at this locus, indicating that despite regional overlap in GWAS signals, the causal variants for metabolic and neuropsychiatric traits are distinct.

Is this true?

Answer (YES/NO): NO